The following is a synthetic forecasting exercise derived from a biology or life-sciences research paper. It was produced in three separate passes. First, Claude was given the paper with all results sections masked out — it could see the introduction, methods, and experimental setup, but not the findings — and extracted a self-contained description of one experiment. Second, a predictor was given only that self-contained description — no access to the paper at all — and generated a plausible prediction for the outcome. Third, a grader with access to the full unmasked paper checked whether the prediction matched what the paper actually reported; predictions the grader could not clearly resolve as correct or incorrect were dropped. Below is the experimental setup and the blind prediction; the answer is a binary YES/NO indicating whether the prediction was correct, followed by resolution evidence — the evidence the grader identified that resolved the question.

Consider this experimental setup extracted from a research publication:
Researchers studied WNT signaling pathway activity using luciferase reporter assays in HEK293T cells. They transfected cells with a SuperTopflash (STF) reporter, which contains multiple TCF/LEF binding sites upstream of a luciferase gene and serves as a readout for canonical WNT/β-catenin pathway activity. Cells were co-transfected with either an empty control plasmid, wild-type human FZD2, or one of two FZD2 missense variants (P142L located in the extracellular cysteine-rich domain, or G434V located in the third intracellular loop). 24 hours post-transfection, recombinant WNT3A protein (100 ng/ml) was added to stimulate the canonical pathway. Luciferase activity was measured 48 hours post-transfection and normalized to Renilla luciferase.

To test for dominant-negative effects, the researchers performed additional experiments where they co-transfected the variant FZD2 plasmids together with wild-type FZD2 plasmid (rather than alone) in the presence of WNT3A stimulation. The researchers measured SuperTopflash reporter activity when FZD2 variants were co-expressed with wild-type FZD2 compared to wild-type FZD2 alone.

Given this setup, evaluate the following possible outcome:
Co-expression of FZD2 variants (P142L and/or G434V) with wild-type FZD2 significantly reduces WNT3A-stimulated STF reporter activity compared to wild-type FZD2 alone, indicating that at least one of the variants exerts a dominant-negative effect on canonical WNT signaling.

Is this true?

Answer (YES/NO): YES